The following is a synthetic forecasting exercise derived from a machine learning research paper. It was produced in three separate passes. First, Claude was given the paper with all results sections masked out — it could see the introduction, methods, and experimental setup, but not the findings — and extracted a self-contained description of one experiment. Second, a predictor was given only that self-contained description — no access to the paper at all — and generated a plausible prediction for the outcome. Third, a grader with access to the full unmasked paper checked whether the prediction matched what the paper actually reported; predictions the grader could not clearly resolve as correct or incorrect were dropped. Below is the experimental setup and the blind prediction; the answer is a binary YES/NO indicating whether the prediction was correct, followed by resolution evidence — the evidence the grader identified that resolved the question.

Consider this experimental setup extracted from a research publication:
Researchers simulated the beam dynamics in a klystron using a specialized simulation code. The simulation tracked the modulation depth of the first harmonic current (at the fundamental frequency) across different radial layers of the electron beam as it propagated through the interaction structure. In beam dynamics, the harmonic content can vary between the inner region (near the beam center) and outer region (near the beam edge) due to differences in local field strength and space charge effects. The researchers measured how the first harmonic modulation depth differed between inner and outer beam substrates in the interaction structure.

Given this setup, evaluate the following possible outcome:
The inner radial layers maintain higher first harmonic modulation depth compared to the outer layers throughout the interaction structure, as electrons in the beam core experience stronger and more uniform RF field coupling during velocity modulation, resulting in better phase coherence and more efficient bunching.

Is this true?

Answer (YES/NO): NO